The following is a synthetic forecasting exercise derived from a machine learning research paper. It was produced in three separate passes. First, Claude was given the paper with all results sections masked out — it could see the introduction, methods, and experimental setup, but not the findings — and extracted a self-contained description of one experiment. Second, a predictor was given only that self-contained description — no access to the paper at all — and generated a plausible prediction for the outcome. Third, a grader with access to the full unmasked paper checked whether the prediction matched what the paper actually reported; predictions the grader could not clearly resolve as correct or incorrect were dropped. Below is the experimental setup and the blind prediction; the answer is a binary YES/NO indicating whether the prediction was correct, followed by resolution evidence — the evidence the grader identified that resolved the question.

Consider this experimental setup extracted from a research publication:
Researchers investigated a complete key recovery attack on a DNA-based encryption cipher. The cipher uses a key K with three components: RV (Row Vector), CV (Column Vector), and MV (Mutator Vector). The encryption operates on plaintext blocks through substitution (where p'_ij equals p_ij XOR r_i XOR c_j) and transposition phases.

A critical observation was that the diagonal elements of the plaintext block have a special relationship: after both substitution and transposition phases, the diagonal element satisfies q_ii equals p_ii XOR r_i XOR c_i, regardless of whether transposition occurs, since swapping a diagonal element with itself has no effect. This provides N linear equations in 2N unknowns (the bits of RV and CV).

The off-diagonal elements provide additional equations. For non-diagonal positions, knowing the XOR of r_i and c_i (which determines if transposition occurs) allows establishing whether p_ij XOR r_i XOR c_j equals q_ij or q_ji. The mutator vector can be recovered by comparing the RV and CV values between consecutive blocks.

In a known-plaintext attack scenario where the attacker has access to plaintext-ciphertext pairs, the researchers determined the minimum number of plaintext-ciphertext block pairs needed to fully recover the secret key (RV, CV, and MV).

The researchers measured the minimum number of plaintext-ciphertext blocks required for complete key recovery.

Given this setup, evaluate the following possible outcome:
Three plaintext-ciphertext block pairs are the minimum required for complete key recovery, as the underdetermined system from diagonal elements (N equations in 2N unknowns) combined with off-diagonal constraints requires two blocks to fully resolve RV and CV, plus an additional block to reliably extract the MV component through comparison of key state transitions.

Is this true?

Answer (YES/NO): NO